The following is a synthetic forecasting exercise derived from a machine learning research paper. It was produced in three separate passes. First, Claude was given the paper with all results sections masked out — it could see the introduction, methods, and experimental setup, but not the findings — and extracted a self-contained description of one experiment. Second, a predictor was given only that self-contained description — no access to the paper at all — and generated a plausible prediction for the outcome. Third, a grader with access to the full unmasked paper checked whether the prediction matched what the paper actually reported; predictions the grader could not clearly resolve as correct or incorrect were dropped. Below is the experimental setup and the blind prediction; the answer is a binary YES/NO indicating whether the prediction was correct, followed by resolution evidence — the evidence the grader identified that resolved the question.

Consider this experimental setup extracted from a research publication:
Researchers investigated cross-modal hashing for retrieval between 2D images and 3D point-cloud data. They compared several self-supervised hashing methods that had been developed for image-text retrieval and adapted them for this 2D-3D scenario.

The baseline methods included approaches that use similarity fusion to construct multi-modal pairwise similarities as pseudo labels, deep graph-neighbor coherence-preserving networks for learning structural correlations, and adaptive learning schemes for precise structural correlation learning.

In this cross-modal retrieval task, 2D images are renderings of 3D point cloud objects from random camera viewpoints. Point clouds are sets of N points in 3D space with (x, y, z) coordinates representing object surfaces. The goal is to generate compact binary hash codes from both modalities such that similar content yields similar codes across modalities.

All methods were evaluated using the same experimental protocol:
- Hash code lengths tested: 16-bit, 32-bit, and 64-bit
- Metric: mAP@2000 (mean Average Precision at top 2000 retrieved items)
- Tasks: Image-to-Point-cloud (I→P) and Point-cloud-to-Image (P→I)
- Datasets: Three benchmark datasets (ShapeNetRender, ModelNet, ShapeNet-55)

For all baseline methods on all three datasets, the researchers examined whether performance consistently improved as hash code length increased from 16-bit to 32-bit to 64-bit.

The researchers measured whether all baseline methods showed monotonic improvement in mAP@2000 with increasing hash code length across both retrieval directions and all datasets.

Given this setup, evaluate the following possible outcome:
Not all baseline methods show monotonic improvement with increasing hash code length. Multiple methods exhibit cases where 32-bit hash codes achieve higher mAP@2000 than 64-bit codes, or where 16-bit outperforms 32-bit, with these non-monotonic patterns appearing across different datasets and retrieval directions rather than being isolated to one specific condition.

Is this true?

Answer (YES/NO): NO